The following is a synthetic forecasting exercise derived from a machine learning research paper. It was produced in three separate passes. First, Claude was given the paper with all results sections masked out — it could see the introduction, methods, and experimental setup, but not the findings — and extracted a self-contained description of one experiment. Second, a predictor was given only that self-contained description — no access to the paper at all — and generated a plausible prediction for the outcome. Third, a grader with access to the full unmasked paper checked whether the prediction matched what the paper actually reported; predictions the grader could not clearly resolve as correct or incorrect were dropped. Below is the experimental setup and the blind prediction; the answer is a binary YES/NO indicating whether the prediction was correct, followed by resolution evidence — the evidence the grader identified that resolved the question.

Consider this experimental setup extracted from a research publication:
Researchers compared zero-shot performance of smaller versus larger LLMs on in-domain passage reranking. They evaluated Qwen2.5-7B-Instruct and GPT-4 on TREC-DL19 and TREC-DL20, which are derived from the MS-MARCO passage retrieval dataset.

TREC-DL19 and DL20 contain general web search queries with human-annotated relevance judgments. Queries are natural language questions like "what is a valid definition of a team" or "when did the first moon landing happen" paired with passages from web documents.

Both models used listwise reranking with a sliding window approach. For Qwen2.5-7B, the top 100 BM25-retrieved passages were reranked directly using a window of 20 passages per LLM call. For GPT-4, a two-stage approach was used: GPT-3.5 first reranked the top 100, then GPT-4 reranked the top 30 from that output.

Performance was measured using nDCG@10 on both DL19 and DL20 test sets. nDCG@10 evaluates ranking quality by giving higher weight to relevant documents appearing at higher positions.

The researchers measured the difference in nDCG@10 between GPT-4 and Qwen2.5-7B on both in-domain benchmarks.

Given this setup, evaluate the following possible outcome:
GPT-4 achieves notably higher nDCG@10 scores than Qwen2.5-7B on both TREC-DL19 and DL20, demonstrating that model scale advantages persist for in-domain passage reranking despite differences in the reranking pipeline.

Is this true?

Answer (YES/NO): YES